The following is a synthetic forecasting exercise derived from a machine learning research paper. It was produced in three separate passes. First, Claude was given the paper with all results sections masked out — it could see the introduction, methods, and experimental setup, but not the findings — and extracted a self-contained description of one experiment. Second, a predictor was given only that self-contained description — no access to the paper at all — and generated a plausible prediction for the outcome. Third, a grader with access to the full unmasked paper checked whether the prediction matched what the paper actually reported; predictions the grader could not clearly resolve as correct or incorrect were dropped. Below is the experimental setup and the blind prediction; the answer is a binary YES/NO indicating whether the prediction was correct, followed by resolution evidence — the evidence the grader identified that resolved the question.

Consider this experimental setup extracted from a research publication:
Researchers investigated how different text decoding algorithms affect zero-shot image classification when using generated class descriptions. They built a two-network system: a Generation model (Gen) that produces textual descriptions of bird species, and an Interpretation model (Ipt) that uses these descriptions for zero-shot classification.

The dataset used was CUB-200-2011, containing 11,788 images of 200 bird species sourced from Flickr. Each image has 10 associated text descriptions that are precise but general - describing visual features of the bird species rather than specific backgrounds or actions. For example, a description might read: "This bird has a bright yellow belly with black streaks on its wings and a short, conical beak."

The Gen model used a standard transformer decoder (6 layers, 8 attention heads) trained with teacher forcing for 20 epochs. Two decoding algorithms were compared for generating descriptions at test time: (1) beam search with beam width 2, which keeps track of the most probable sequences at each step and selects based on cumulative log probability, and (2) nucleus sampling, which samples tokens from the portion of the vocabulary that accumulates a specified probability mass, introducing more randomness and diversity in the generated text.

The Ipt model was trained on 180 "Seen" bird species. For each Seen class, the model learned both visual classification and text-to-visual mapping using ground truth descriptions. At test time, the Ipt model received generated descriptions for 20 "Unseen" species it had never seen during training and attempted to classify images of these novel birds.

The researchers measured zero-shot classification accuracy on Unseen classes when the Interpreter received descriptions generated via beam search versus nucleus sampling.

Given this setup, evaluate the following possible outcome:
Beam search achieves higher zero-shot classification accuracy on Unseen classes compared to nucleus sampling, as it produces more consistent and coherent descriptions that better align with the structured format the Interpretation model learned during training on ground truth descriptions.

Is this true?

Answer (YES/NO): NO